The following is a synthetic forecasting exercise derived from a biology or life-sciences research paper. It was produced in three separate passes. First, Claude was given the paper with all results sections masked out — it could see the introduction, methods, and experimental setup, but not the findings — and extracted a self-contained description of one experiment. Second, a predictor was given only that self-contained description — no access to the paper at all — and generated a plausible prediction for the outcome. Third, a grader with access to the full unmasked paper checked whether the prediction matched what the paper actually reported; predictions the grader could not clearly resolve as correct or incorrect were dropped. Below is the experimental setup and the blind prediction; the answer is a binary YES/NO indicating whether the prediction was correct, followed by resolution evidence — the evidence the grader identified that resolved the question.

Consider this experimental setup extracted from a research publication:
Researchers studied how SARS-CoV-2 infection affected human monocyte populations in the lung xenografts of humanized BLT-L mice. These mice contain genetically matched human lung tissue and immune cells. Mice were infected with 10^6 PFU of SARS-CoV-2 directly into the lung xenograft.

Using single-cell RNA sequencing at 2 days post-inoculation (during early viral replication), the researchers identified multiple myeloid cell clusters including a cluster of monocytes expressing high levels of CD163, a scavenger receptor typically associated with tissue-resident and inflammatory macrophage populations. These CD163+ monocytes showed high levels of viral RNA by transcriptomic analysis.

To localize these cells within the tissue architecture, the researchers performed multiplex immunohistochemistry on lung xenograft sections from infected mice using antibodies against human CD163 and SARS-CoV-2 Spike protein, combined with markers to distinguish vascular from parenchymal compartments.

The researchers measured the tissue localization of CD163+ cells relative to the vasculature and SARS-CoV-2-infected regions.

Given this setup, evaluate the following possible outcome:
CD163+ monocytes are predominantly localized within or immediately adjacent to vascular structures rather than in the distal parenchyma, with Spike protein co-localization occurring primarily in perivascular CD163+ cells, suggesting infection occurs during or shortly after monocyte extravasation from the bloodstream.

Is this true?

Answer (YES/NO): NO